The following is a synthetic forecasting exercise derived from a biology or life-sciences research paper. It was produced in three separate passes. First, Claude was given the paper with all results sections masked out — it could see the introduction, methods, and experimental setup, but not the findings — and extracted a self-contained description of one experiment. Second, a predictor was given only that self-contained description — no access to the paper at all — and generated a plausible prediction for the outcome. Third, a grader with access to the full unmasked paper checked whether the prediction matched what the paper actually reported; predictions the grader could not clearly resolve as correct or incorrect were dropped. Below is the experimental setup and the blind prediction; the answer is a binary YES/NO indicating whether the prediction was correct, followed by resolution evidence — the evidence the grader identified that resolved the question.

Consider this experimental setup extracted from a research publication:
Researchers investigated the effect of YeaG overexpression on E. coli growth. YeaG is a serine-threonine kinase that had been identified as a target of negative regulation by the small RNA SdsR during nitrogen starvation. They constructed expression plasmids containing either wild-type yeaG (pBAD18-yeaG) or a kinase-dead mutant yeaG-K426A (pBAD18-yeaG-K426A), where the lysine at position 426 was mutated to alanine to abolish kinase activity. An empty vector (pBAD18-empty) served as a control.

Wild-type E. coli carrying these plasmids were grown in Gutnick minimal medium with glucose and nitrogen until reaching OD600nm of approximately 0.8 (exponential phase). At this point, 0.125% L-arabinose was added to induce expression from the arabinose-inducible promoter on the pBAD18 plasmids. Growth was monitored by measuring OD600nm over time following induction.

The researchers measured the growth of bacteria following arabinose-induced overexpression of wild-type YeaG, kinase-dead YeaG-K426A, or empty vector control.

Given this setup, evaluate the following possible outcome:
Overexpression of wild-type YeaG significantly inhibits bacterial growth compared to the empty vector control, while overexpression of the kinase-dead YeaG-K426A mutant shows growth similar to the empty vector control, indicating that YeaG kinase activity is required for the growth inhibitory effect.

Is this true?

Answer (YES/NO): YES